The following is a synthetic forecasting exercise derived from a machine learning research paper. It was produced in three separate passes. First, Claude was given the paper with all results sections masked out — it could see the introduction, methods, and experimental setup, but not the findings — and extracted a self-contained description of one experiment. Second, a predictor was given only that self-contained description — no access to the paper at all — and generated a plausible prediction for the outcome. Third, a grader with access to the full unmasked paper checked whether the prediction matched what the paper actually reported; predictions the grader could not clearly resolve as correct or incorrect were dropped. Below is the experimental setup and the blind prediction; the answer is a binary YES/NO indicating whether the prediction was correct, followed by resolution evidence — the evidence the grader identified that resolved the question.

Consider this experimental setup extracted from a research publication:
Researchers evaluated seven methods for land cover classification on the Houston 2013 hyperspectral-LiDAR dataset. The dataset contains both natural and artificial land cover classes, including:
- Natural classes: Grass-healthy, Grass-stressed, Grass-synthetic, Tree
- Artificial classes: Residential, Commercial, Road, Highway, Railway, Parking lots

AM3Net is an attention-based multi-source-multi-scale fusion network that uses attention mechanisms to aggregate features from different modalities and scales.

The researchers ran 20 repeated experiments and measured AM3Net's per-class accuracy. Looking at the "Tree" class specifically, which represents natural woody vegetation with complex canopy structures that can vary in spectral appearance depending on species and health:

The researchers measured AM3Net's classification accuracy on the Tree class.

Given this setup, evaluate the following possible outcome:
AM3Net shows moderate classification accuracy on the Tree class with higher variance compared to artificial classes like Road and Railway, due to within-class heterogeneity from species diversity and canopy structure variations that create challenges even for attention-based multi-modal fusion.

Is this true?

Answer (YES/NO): NO